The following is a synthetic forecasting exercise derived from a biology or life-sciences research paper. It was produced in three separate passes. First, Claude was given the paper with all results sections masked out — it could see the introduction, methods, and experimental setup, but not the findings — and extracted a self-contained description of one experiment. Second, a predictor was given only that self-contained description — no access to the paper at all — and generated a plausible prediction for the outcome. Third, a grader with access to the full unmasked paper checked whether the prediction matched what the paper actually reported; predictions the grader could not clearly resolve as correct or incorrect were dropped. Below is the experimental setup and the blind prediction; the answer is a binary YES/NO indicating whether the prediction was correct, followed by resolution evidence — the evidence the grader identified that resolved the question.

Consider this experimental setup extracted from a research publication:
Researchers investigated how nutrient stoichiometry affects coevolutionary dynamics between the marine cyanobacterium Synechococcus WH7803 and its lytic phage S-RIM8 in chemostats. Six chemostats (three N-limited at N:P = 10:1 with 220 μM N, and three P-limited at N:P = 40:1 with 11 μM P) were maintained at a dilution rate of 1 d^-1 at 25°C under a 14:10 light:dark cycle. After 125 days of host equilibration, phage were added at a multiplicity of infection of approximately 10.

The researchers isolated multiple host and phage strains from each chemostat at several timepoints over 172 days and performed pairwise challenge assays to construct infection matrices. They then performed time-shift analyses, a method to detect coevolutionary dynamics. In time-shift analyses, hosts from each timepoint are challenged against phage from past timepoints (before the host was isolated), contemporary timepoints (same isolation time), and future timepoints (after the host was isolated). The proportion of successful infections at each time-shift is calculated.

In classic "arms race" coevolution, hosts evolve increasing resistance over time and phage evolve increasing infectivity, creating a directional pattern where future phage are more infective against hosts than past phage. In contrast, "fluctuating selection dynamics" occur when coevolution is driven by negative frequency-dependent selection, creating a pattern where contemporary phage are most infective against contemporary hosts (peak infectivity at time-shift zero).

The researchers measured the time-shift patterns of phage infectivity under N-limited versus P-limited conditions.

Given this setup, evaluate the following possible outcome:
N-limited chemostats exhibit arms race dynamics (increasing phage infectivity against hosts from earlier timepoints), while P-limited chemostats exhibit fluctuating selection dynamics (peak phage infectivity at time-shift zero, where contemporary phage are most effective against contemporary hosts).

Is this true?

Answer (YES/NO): NO